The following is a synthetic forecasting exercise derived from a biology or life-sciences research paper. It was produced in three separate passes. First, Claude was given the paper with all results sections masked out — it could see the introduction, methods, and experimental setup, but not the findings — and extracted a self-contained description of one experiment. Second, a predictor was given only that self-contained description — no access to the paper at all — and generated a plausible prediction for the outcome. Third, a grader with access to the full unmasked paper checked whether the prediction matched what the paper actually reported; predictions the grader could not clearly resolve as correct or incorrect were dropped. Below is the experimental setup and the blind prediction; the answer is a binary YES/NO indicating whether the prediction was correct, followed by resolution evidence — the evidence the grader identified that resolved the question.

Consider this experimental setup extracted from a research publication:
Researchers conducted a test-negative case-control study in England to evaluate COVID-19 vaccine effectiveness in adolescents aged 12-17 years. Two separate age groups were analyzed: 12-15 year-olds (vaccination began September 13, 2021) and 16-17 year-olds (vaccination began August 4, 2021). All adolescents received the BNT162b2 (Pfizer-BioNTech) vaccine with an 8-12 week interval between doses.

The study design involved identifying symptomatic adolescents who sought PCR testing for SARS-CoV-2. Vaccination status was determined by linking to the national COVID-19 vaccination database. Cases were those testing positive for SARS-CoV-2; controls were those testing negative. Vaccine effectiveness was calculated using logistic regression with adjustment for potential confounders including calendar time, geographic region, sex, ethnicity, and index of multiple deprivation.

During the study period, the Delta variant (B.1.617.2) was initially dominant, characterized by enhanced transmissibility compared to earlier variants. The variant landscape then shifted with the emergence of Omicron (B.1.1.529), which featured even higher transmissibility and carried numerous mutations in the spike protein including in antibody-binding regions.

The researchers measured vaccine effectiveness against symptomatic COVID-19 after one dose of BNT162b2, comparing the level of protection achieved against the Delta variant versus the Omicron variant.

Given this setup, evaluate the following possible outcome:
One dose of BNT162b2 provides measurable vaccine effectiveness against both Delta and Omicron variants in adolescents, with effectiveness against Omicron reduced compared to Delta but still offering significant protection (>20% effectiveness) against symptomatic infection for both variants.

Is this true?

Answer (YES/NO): NO